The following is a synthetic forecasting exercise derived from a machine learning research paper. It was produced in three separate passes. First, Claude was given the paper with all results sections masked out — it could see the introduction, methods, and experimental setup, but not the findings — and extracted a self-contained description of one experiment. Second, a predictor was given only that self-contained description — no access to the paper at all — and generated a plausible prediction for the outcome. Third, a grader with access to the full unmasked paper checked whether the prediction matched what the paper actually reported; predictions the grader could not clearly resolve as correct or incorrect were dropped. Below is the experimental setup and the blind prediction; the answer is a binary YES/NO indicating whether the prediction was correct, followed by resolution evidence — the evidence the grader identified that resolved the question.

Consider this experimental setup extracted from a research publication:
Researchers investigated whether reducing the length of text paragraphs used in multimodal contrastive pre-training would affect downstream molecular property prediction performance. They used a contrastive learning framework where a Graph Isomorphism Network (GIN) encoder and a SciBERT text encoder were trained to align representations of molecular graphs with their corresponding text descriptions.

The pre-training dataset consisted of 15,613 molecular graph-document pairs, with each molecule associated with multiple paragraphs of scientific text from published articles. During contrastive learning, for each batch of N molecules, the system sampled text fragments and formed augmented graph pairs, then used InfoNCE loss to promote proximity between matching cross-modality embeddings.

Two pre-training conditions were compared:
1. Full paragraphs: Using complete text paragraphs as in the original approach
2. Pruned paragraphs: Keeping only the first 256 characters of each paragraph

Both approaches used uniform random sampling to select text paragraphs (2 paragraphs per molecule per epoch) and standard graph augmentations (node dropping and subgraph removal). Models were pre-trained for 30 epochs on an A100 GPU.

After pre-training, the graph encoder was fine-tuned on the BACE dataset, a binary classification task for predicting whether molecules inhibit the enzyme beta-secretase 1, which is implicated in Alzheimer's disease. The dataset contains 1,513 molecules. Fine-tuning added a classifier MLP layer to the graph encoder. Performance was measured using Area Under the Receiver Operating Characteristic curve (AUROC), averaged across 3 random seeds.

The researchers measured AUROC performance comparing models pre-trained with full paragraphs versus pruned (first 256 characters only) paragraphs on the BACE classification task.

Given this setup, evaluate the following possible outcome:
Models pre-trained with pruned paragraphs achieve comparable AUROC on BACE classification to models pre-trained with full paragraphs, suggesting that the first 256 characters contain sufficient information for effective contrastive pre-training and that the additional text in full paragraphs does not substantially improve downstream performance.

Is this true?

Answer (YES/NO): YES